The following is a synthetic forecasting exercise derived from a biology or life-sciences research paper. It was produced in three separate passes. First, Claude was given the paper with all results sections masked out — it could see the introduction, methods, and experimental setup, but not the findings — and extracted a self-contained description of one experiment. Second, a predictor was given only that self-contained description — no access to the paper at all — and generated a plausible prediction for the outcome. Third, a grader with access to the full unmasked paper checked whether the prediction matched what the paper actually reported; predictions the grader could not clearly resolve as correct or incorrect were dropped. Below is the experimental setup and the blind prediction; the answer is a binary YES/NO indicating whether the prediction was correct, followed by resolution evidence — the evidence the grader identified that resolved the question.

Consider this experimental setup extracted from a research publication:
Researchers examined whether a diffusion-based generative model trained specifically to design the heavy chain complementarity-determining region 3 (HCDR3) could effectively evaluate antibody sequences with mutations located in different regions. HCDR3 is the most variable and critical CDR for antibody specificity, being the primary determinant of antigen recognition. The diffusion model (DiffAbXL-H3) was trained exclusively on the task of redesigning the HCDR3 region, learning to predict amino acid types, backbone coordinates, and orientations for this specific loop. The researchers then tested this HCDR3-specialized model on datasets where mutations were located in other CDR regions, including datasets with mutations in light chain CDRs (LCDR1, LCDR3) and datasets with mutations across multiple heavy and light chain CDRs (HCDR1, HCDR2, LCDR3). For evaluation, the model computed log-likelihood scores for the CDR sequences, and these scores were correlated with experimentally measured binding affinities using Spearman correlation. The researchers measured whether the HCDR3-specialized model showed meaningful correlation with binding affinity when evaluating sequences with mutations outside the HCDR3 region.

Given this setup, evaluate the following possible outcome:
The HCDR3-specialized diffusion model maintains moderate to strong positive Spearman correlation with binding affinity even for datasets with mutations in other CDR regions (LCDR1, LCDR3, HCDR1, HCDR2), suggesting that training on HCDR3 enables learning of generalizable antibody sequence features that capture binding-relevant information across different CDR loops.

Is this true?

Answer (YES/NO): YES